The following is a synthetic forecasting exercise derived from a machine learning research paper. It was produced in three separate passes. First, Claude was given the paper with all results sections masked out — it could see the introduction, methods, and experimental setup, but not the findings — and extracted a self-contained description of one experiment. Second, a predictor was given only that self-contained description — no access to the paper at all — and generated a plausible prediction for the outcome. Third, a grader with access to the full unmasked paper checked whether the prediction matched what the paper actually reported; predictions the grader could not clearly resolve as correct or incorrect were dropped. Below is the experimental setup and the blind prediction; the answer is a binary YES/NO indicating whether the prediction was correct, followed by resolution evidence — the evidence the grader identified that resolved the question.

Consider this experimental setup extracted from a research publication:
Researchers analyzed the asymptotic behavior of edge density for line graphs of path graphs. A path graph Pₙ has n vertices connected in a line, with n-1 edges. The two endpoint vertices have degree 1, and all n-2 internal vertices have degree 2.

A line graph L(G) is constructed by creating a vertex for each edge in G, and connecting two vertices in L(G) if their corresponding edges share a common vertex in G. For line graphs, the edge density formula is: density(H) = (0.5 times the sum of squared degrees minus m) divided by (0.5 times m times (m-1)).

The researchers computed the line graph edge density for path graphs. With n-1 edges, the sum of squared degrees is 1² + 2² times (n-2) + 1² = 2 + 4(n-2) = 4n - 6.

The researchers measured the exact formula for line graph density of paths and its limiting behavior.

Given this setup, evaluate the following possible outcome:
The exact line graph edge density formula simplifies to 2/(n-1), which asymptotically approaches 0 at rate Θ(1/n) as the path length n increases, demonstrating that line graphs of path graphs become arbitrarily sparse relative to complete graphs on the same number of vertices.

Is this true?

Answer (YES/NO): YES